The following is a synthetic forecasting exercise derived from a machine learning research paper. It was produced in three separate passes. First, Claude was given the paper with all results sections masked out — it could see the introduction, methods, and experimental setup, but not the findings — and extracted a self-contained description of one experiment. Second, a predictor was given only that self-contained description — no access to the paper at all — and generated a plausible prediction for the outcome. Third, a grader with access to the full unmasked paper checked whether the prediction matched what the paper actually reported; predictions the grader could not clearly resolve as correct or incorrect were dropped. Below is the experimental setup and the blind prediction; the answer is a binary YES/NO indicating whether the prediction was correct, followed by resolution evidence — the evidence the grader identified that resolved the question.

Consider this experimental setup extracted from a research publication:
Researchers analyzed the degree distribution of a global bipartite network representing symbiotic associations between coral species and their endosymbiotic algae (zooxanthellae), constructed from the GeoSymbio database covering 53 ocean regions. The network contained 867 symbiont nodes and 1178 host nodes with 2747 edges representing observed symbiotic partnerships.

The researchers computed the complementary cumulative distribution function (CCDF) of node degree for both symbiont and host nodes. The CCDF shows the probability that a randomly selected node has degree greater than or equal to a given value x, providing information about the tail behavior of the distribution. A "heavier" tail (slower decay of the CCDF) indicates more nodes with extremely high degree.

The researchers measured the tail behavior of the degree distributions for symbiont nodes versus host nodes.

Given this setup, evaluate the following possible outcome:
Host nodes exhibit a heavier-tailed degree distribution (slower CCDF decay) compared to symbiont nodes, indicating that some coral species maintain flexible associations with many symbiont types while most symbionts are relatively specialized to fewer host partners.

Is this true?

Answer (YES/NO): NO